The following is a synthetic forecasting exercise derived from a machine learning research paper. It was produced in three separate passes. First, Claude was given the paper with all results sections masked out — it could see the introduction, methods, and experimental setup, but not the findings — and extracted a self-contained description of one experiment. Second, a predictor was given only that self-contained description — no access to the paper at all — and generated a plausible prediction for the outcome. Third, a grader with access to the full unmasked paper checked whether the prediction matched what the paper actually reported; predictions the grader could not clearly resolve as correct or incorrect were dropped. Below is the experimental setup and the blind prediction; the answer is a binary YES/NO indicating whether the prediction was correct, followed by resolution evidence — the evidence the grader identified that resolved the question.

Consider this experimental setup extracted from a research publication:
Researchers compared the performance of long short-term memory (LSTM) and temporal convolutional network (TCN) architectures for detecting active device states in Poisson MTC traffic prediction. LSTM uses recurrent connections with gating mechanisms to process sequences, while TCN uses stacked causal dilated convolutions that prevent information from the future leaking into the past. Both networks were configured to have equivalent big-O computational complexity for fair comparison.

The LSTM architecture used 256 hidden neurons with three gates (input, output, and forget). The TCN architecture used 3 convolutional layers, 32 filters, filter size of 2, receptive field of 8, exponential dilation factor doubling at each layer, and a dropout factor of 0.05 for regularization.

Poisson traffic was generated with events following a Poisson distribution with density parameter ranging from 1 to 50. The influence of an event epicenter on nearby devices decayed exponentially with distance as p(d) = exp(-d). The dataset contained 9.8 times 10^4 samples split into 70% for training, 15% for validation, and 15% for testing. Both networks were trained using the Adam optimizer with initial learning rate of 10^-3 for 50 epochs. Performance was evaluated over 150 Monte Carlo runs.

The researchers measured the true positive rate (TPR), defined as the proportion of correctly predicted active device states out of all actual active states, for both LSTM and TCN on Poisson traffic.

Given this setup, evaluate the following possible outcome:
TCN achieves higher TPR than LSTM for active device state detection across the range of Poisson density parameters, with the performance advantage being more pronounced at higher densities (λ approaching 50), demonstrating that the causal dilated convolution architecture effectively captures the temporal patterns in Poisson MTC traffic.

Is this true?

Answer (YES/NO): NO